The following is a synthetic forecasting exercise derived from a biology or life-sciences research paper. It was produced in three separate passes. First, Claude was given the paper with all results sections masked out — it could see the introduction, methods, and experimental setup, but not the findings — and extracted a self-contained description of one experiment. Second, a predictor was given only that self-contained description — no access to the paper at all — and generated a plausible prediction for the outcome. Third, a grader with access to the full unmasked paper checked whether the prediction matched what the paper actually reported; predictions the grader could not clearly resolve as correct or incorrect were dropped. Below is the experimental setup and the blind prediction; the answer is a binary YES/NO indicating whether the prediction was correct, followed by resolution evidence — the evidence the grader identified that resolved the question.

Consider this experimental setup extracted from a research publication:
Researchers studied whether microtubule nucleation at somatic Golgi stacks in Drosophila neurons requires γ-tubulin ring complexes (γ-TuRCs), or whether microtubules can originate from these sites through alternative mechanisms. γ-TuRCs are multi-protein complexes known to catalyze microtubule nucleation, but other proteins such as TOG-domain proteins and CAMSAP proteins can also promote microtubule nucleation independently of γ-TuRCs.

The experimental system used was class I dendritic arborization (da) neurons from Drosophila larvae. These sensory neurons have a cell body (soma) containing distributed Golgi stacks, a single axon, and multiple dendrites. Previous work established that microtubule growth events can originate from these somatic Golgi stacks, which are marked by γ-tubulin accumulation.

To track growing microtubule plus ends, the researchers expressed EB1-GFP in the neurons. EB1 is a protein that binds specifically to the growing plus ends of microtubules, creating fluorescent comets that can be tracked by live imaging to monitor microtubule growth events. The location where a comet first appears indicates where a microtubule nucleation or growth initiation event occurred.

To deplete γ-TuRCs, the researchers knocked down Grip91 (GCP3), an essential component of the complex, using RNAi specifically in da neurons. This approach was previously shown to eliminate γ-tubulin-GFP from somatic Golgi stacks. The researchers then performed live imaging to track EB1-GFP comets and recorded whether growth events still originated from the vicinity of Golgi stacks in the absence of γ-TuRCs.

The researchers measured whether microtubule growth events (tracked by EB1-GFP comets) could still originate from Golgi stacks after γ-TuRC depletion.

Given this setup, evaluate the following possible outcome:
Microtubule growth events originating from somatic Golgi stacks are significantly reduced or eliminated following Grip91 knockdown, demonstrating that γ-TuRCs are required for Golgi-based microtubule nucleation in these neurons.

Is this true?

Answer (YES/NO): NO